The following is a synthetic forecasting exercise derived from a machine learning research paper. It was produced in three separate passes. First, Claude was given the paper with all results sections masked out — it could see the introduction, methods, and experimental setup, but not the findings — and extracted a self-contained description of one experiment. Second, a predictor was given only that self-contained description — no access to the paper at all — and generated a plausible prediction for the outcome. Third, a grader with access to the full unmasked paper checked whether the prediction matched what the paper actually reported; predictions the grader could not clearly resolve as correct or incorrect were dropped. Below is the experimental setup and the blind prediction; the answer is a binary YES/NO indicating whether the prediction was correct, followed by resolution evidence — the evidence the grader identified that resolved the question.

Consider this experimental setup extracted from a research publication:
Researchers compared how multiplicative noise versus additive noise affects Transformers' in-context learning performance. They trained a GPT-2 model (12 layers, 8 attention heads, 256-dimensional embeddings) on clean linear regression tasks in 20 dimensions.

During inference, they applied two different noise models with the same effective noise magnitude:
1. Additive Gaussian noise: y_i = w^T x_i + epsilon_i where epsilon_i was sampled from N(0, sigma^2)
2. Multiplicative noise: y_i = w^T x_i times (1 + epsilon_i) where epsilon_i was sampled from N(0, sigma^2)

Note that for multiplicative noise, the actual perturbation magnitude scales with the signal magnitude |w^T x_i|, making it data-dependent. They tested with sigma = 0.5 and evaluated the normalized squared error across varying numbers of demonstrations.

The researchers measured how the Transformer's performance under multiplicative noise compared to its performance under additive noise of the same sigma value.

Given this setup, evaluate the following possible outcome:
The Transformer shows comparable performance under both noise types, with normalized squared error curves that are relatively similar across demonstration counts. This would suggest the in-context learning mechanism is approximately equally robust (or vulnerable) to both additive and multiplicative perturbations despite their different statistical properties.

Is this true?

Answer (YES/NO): NO